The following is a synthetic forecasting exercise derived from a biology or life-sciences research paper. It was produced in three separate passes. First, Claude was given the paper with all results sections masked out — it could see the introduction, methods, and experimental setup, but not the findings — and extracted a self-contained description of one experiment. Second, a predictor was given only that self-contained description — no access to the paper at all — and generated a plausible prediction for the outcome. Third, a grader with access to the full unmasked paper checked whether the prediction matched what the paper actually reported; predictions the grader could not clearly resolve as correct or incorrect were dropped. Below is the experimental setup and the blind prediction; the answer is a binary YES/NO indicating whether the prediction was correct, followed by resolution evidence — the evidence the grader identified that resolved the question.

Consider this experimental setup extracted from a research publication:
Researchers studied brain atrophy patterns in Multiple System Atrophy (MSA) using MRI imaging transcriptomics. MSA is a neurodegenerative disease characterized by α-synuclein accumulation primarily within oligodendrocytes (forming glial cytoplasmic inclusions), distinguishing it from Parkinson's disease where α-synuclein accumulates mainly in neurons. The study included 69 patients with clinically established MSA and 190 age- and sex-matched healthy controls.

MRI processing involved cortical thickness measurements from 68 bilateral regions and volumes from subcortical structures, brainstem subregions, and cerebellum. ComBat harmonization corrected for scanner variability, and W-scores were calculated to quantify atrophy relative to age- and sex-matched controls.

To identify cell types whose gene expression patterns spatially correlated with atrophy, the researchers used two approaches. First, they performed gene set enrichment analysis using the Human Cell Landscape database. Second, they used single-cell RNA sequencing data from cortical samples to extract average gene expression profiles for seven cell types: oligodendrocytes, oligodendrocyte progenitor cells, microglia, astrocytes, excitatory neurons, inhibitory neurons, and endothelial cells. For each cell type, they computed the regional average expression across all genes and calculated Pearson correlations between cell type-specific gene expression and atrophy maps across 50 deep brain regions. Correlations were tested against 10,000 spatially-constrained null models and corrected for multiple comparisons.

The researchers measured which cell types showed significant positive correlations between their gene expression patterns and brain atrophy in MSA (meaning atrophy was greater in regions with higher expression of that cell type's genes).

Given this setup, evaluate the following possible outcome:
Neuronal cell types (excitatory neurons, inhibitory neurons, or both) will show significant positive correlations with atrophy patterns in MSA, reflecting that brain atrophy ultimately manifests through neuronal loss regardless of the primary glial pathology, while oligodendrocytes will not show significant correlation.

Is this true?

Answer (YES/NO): NO